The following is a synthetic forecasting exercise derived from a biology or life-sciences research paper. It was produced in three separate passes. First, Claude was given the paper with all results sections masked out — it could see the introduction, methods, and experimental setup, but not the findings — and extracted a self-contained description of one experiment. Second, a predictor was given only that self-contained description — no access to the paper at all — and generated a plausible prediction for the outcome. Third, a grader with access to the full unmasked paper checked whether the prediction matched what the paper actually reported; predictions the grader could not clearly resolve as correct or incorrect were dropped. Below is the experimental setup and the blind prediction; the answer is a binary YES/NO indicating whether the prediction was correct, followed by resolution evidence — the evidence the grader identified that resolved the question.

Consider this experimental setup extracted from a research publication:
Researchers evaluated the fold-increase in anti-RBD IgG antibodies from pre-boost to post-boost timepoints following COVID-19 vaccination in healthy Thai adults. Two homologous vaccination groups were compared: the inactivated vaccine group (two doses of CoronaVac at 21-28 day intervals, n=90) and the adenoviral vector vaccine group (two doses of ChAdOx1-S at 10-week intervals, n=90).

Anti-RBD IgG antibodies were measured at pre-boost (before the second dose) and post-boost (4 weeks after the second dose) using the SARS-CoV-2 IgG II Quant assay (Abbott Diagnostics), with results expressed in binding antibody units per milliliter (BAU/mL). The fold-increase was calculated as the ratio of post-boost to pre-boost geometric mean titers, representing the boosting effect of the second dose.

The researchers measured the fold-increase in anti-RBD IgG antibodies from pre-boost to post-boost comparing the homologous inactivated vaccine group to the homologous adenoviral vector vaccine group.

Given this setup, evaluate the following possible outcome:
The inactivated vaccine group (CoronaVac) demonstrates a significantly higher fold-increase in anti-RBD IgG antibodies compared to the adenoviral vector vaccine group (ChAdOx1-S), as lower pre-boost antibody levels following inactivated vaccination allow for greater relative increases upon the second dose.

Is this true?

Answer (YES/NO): NO